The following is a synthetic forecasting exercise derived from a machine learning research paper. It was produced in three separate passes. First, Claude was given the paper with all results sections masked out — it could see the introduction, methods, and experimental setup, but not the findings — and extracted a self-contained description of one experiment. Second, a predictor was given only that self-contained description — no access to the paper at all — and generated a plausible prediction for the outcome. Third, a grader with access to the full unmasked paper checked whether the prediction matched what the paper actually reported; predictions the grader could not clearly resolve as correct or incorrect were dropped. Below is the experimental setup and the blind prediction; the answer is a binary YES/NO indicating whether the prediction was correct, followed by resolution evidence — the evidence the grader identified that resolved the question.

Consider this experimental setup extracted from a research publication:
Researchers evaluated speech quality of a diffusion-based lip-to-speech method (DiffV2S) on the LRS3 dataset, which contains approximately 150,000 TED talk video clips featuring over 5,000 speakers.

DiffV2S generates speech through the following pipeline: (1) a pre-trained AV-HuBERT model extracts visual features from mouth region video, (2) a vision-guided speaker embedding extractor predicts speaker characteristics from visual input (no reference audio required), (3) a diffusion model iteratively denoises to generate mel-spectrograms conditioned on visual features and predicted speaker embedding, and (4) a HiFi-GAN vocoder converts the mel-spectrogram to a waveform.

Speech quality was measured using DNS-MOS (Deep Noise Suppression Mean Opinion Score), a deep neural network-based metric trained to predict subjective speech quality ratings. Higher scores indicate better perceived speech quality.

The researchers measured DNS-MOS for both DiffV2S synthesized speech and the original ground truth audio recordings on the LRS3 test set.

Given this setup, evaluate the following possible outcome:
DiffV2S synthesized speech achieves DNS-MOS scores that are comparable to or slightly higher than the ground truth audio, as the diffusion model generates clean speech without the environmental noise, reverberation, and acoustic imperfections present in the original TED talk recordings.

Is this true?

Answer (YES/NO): YES